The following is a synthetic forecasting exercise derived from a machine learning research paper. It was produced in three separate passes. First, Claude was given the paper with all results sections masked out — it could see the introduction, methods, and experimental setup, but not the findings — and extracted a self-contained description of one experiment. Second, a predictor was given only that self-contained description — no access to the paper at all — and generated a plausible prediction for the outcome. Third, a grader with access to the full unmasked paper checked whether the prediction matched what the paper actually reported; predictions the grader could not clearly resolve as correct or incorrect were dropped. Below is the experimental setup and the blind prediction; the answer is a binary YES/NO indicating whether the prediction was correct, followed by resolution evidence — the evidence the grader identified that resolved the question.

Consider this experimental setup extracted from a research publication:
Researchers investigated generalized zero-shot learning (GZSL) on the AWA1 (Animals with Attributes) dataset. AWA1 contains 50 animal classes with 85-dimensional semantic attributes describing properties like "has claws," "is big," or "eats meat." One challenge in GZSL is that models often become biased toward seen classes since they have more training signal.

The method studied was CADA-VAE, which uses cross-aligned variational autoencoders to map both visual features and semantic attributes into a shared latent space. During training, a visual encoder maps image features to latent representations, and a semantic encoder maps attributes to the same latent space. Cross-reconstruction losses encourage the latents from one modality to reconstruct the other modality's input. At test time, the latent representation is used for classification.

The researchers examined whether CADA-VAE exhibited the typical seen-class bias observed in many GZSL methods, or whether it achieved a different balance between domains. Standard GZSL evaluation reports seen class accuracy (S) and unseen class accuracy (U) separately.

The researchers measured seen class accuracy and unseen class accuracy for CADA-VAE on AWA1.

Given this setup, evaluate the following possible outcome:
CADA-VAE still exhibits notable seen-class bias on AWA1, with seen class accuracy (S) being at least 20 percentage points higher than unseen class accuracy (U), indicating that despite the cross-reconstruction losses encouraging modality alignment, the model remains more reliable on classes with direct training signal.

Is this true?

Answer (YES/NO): NO